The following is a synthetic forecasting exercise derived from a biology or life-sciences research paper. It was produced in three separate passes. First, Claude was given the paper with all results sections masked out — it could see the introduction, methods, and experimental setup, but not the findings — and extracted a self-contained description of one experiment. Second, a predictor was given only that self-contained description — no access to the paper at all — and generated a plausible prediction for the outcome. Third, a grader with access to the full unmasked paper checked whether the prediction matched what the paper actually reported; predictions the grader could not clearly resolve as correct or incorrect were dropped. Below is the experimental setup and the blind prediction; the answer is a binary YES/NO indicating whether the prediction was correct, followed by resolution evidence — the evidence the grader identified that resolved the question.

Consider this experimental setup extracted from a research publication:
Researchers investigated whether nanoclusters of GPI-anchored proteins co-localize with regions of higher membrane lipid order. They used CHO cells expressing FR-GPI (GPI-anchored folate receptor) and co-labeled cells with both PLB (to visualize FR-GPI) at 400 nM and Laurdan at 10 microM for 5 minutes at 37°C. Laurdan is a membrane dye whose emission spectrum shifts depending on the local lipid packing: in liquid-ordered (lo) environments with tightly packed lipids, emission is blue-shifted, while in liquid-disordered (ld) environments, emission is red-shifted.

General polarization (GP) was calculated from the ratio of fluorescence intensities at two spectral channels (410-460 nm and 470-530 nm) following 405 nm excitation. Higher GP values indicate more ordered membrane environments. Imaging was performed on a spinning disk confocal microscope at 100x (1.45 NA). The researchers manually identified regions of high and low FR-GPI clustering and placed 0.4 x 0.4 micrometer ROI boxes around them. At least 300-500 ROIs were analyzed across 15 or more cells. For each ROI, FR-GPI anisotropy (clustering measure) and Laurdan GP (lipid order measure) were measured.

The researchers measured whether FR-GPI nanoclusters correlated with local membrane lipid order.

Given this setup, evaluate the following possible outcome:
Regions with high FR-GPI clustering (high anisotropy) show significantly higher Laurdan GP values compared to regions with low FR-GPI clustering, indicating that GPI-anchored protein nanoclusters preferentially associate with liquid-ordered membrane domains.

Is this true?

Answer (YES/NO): NO